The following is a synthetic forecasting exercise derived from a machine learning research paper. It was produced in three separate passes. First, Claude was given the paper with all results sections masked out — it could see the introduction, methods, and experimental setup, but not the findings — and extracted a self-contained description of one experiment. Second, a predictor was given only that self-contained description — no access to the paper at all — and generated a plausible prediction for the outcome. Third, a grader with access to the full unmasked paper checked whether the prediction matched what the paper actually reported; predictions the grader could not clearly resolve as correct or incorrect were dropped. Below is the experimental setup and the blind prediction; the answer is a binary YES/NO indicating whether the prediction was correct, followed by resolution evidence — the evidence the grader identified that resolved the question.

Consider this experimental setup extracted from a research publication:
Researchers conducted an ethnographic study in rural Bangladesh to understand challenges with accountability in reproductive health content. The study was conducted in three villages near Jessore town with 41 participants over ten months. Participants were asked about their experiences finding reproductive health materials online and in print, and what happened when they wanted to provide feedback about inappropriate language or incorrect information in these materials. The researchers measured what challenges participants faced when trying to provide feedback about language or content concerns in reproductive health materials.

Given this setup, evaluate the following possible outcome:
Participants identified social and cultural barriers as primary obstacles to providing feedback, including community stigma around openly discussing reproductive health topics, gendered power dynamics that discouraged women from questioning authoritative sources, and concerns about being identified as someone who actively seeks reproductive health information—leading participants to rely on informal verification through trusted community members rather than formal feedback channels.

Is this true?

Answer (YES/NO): NO